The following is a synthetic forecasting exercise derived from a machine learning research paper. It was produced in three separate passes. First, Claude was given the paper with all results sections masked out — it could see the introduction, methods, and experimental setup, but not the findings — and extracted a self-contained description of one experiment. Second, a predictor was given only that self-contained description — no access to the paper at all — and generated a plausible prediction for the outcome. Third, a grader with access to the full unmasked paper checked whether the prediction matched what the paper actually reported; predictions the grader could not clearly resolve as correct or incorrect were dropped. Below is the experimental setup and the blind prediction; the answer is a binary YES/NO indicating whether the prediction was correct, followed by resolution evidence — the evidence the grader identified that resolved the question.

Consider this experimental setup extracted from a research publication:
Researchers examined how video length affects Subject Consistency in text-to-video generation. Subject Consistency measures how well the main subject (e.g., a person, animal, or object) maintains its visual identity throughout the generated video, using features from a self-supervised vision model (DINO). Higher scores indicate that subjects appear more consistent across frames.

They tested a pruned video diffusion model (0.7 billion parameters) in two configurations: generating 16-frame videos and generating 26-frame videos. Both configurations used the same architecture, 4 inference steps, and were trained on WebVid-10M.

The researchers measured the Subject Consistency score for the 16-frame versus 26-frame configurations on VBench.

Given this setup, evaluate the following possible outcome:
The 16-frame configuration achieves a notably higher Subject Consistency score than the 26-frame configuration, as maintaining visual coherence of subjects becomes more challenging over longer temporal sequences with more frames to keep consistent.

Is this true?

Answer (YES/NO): NO